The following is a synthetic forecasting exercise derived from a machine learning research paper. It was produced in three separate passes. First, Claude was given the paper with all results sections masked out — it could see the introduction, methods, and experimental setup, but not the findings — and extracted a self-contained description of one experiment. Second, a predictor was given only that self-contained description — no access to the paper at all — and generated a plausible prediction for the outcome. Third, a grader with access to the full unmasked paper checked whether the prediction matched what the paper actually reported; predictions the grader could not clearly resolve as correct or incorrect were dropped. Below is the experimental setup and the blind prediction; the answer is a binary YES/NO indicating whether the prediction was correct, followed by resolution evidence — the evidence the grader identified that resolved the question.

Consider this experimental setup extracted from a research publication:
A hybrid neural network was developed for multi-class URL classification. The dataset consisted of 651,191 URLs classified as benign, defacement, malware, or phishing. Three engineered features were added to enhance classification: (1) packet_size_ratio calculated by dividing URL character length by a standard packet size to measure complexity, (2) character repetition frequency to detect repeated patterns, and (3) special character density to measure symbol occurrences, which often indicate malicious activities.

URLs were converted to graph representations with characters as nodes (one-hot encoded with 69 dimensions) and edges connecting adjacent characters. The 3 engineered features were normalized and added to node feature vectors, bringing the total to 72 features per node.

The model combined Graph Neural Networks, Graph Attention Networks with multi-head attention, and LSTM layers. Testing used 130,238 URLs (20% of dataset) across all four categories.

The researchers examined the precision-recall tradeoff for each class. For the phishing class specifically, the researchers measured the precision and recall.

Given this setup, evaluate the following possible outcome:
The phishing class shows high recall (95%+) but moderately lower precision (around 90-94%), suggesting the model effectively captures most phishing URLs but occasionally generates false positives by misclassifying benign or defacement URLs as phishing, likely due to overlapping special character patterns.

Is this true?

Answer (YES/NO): NO